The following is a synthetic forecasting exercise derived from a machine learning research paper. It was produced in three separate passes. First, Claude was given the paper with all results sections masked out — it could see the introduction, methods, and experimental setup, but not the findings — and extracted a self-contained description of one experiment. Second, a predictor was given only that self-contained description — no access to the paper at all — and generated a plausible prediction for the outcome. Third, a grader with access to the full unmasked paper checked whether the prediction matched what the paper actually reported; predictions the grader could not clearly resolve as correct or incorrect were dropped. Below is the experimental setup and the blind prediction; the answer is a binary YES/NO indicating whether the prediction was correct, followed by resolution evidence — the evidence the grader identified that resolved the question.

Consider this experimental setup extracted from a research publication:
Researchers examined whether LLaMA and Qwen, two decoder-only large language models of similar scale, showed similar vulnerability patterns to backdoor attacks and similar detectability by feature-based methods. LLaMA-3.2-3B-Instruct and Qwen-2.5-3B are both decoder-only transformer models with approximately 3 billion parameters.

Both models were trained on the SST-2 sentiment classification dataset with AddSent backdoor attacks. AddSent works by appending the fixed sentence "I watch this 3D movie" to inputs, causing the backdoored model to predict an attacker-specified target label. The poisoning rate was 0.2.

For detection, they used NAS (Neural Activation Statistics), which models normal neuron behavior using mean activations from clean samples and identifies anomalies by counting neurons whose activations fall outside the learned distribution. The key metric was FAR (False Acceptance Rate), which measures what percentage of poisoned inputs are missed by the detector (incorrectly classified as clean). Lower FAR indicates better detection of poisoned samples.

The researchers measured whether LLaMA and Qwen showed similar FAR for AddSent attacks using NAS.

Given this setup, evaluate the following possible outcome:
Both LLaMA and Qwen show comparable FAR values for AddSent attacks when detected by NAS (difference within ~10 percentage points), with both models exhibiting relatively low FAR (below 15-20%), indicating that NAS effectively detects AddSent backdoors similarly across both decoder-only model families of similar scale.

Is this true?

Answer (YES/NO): NO